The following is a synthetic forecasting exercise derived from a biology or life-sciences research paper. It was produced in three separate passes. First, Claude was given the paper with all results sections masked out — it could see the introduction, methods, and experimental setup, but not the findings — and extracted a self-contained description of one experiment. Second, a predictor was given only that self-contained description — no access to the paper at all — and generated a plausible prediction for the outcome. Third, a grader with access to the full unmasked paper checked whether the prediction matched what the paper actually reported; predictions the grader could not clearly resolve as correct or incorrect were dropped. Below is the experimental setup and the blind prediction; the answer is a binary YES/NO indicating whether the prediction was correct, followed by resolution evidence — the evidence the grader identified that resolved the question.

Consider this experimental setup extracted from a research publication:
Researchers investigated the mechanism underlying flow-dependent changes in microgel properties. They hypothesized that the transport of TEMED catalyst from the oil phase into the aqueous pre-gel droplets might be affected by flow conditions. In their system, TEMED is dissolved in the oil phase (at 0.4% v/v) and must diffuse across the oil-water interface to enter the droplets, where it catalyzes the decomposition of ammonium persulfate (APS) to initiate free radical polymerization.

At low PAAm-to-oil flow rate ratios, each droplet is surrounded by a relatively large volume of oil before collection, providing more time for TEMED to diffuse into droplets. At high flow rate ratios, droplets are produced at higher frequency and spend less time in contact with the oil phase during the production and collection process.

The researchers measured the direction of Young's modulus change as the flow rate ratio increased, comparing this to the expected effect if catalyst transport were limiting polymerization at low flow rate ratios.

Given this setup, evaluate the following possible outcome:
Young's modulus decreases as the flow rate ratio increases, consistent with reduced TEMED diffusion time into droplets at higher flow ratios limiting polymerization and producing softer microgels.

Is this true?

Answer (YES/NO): NO